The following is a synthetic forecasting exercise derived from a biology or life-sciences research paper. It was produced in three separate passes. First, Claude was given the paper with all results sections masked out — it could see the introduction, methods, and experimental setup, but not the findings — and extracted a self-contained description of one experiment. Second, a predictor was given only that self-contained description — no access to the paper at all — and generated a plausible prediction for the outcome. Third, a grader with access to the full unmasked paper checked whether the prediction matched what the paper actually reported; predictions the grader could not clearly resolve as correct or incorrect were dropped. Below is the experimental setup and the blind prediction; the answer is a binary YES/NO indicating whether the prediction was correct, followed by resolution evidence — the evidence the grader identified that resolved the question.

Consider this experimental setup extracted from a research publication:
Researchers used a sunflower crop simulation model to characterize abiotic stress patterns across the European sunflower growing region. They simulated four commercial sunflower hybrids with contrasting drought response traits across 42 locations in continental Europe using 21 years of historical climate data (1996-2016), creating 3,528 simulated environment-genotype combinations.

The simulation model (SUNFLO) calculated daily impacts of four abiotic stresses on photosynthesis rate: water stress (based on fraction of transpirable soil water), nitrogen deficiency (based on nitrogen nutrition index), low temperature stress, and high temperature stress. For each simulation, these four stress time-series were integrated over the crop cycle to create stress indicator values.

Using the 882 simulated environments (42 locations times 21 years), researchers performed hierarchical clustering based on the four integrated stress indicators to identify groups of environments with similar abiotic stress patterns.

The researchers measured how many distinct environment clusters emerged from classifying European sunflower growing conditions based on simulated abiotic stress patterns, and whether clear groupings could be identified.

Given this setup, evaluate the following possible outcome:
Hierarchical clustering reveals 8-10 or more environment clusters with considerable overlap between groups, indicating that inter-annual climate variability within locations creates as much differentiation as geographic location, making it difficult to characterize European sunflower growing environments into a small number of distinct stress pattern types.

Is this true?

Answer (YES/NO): NO